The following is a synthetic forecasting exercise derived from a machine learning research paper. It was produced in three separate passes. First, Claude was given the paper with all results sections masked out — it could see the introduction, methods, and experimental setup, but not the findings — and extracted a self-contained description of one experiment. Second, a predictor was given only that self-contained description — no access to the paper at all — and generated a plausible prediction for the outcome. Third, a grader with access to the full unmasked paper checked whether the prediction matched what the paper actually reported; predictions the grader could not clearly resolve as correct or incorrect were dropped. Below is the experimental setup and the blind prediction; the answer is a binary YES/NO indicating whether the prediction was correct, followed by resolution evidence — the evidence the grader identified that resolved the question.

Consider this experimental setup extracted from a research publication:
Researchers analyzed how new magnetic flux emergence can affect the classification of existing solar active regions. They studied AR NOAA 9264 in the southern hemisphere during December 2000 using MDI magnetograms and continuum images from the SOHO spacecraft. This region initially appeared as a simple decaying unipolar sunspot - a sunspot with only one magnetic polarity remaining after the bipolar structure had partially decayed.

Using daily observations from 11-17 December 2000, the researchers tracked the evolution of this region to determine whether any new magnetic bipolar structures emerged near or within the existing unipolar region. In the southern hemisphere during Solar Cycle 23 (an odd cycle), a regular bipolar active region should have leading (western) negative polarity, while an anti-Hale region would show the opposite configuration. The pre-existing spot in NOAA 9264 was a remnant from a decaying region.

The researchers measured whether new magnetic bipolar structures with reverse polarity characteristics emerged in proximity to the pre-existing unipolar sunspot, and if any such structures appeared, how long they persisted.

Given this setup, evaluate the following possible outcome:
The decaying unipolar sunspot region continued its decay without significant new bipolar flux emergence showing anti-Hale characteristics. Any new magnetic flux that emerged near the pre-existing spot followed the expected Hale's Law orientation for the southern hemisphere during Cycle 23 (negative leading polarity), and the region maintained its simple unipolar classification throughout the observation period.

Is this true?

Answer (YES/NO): NO